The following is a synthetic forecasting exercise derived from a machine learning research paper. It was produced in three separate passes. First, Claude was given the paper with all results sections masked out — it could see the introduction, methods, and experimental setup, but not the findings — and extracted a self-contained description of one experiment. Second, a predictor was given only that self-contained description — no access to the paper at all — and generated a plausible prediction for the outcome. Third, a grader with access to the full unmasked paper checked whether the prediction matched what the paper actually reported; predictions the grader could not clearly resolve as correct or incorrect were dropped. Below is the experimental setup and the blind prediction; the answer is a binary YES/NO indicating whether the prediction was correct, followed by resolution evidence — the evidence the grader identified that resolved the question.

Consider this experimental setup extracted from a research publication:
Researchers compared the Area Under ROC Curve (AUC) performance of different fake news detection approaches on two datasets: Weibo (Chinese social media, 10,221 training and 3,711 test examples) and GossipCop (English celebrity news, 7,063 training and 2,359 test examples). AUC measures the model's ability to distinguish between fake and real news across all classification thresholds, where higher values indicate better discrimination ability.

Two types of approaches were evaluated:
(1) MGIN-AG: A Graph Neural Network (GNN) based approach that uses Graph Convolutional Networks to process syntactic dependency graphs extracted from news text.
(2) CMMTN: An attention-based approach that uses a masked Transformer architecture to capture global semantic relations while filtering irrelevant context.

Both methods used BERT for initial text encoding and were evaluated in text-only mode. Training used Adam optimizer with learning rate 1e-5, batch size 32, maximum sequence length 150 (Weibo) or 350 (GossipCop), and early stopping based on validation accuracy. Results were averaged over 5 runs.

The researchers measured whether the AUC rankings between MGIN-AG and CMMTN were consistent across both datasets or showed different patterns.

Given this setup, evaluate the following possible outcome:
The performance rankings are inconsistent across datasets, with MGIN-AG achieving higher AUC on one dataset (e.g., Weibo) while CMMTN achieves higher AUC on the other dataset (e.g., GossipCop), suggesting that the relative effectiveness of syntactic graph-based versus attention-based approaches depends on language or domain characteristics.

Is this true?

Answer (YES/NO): NO